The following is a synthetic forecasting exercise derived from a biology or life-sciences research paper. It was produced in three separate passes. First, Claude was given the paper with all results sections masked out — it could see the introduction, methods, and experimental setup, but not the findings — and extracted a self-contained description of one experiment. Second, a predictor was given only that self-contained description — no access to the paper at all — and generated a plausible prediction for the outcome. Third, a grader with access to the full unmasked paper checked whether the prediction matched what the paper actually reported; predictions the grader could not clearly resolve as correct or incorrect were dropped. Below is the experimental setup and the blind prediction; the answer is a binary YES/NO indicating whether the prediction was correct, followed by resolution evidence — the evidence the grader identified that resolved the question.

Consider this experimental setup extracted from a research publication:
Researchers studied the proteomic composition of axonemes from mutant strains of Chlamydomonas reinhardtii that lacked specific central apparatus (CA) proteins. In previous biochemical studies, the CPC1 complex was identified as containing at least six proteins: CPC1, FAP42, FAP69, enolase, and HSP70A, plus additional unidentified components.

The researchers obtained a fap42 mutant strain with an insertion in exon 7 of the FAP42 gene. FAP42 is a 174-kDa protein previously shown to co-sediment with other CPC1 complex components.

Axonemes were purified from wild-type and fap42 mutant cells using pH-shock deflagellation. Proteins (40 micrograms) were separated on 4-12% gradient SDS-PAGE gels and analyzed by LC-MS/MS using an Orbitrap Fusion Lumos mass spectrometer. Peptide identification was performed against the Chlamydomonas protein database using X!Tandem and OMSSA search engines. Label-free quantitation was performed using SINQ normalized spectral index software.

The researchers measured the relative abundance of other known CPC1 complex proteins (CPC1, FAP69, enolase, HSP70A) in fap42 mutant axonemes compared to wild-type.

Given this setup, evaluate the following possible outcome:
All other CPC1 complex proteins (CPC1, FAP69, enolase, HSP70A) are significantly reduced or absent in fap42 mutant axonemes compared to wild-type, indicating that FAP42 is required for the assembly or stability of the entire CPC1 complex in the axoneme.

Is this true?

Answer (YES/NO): NO